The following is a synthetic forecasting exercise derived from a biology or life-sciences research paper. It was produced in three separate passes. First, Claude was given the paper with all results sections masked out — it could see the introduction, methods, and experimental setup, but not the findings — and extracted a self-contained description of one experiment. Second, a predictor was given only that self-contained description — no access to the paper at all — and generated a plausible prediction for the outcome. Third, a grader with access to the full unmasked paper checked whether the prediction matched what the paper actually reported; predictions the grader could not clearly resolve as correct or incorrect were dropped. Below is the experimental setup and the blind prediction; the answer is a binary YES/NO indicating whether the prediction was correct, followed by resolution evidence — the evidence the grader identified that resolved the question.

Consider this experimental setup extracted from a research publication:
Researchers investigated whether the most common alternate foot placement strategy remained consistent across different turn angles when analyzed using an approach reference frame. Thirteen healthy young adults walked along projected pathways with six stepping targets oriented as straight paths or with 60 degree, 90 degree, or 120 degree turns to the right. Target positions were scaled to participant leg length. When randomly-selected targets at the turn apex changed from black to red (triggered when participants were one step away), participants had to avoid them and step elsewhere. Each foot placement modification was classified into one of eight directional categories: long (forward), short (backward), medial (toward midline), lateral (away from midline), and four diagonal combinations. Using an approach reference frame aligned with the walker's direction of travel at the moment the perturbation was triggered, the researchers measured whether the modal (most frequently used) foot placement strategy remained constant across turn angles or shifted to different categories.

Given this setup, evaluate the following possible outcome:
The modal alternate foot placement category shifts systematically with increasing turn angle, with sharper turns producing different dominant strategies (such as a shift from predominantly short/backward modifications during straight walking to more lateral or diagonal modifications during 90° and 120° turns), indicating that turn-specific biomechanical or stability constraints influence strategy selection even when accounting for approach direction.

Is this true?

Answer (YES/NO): NO